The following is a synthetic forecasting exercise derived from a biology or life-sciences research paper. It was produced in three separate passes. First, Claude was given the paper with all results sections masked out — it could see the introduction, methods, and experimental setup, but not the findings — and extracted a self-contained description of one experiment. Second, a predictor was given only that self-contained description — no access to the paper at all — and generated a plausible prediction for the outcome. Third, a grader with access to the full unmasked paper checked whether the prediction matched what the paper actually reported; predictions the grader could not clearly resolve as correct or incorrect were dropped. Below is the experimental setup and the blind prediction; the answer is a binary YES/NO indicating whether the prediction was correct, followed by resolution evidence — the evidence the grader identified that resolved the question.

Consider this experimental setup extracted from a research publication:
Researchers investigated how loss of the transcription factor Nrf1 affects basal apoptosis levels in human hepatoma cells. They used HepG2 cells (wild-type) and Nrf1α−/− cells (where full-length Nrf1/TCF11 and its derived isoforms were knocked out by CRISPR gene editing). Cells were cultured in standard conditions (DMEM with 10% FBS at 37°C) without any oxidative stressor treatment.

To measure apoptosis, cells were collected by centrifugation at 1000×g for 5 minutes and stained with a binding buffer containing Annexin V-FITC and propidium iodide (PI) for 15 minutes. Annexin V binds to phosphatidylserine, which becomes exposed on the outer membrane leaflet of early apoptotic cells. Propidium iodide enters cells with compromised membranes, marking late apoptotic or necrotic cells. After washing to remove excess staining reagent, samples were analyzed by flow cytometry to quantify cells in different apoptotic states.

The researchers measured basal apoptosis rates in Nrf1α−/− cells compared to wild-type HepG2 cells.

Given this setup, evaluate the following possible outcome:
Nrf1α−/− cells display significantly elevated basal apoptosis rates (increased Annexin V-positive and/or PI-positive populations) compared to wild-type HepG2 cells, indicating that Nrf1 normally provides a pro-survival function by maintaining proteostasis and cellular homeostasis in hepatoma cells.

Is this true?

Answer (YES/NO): YES